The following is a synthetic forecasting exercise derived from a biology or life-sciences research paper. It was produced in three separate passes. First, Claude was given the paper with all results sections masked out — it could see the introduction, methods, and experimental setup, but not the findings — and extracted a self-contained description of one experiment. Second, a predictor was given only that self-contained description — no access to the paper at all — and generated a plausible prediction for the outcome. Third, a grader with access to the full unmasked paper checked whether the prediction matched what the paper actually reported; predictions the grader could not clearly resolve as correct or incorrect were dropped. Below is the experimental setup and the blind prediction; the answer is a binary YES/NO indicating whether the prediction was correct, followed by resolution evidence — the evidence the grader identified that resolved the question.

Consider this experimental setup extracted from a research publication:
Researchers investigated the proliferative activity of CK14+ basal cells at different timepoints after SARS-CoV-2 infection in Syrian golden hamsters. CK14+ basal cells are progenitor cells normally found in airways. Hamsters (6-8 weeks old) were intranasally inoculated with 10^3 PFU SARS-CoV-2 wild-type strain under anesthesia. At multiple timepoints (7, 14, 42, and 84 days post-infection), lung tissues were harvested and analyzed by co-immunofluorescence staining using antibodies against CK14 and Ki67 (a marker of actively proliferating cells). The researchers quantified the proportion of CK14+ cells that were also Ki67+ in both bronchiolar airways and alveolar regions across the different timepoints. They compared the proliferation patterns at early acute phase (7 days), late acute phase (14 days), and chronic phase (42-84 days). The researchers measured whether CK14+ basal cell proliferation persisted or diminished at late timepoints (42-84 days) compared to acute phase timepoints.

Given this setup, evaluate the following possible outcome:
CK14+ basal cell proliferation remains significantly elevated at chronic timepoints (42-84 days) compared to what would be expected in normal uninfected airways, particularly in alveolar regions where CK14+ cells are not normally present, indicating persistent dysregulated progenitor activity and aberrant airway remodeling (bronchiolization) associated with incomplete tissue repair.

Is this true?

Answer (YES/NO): YES